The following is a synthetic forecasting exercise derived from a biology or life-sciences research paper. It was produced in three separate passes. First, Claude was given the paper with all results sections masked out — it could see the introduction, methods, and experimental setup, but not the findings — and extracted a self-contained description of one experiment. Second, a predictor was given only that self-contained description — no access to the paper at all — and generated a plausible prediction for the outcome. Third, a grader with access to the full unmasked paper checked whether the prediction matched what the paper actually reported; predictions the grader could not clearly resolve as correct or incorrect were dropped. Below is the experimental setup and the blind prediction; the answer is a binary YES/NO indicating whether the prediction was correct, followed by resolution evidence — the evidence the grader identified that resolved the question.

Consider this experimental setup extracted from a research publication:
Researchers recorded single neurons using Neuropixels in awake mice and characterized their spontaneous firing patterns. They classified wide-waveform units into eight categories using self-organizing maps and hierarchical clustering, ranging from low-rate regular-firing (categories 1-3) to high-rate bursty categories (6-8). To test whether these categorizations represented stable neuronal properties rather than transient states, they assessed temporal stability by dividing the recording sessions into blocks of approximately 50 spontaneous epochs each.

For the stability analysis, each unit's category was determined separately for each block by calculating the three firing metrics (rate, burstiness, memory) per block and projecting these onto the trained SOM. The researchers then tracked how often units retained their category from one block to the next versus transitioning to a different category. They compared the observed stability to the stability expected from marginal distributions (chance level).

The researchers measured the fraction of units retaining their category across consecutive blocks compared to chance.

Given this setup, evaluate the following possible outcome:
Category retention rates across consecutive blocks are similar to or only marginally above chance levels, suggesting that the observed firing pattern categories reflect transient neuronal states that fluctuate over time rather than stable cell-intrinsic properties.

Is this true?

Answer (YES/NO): NO